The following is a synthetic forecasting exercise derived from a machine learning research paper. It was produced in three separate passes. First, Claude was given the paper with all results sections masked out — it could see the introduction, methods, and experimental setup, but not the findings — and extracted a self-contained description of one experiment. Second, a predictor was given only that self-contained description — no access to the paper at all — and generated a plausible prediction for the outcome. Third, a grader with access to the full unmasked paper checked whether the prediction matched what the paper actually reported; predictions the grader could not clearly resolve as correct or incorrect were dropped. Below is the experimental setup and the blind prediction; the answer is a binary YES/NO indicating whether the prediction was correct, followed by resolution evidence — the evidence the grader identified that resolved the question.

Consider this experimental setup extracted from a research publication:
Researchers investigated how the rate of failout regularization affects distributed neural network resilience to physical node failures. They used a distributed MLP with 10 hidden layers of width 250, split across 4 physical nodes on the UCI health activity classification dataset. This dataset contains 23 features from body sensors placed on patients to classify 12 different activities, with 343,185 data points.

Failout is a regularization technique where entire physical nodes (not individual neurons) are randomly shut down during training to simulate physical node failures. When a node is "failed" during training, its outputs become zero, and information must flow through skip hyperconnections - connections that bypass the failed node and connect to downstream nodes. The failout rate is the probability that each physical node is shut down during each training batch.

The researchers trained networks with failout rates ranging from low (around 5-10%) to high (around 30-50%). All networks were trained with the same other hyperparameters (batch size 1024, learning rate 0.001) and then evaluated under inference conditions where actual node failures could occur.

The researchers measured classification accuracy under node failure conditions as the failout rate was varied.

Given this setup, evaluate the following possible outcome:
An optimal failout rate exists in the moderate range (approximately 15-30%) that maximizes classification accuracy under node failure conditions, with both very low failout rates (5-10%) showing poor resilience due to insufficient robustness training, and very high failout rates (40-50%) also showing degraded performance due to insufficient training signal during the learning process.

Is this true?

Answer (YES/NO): NO